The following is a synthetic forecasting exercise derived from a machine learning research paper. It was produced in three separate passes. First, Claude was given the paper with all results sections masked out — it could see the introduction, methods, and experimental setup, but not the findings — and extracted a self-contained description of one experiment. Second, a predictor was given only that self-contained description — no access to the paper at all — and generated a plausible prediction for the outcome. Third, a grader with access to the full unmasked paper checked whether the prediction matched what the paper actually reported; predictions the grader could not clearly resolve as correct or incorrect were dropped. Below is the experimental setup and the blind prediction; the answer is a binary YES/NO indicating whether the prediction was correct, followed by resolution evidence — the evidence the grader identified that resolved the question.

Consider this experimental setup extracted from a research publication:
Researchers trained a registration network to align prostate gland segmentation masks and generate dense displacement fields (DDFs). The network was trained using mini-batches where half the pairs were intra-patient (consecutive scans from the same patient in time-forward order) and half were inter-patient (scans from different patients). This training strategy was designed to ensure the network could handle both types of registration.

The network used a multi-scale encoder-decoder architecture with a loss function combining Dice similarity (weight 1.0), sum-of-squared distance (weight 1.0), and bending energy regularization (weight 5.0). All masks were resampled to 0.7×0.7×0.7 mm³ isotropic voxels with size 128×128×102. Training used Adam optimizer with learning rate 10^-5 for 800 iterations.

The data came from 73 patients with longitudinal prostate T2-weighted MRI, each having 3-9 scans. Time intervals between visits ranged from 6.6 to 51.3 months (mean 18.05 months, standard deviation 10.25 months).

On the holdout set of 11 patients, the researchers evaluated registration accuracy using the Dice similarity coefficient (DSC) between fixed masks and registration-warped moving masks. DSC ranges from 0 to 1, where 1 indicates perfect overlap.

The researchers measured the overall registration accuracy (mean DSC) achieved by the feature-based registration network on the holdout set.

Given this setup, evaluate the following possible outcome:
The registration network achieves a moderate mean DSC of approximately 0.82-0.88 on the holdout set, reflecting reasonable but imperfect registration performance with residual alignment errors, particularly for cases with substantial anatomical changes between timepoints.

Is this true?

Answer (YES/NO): NO